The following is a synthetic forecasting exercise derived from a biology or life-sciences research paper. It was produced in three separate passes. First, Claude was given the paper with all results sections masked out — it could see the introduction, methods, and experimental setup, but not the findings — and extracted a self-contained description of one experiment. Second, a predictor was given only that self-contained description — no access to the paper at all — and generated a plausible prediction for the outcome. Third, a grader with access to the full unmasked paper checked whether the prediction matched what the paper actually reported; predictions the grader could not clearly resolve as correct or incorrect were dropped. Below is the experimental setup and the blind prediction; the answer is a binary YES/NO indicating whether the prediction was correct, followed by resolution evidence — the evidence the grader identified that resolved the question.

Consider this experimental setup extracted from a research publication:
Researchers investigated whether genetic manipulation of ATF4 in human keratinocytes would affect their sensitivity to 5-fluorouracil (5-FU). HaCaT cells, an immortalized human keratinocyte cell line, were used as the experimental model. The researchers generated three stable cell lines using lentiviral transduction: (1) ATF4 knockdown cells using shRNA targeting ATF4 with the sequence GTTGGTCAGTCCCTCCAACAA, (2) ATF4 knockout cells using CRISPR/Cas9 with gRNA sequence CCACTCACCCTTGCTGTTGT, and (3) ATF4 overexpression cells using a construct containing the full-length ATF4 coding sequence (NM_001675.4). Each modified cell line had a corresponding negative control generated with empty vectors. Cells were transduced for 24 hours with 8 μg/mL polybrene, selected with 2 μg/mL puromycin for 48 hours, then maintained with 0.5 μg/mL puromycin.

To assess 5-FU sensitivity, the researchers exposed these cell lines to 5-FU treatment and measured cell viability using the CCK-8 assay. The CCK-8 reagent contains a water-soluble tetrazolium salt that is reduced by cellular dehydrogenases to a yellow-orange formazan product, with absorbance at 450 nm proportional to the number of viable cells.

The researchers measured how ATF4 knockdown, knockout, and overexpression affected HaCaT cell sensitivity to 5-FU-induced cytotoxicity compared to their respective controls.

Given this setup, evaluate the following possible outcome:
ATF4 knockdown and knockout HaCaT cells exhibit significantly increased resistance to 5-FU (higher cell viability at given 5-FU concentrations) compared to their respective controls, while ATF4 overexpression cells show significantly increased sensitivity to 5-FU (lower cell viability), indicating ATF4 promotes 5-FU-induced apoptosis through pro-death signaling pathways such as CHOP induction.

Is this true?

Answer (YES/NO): NO